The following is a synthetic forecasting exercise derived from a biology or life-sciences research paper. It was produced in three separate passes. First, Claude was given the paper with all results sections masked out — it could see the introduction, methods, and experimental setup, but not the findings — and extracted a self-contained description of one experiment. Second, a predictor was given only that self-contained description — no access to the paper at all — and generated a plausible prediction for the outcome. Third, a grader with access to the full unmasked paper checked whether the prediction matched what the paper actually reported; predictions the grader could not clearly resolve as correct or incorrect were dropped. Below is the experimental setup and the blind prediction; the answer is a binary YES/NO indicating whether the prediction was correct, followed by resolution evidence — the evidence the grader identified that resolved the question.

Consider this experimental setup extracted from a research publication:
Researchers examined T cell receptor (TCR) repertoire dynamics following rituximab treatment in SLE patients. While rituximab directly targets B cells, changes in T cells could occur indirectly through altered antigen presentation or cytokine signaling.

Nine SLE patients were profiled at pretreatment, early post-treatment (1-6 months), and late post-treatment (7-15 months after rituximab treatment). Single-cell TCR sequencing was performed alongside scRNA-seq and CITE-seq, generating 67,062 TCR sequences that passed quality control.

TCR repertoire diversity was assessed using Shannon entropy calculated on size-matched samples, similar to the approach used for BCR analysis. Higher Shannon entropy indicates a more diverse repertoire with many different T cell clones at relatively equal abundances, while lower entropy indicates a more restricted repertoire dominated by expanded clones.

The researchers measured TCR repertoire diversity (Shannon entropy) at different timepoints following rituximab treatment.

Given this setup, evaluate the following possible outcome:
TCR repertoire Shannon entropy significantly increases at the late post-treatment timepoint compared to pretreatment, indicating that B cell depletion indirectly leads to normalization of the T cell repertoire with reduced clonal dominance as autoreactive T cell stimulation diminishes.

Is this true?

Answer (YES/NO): NO